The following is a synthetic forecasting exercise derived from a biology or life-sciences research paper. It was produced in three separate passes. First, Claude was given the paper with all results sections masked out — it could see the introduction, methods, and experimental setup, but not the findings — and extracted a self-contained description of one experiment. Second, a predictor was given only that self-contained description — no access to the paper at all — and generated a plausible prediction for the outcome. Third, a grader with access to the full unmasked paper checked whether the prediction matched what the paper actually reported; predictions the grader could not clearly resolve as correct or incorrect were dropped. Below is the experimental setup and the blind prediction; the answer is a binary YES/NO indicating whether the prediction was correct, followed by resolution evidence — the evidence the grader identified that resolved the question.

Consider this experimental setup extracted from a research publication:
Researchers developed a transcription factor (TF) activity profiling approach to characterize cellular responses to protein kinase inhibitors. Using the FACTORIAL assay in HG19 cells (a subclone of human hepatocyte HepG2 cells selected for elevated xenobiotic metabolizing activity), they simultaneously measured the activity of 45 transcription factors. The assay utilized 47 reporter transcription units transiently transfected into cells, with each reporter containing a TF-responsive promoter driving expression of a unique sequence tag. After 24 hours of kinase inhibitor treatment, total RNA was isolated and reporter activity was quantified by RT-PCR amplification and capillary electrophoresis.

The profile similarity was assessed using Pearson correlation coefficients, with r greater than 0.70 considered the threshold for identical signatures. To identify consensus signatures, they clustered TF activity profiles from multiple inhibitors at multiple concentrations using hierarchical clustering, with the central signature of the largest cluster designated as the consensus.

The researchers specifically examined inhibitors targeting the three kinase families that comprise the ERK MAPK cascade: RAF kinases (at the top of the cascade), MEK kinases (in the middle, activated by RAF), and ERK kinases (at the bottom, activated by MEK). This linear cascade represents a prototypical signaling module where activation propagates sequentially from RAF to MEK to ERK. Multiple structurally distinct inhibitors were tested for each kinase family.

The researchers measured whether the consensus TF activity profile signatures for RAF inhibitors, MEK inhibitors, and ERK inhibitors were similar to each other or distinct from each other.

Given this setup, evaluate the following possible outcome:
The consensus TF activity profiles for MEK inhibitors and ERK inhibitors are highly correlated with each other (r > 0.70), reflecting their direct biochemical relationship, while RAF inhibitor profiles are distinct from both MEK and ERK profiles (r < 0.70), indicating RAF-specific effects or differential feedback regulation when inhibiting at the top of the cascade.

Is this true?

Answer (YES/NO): NO